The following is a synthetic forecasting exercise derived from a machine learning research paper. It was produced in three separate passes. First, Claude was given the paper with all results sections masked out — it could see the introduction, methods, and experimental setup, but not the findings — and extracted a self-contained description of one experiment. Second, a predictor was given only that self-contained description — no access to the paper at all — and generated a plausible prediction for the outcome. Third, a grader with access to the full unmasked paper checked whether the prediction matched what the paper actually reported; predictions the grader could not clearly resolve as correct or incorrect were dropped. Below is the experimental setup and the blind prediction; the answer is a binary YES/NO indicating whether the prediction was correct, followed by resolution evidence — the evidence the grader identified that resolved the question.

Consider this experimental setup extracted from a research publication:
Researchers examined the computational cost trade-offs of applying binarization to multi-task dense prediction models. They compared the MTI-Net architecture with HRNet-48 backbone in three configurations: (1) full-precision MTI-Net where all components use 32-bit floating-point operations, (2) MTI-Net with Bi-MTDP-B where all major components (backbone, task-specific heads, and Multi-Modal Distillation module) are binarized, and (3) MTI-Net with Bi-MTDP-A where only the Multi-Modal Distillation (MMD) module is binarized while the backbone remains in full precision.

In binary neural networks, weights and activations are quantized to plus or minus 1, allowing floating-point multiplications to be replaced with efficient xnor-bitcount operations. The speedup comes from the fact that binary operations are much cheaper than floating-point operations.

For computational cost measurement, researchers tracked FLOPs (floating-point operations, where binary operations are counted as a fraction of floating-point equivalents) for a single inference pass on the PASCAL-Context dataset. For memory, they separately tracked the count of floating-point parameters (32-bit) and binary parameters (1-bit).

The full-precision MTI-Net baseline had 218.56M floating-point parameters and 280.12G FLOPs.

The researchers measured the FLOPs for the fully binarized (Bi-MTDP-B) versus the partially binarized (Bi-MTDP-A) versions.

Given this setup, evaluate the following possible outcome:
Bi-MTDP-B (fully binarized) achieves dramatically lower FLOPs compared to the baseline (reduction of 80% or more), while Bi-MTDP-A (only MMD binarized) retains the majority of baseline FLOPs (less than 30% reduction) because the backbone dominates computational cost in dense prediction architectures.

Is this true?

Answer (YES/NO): NO